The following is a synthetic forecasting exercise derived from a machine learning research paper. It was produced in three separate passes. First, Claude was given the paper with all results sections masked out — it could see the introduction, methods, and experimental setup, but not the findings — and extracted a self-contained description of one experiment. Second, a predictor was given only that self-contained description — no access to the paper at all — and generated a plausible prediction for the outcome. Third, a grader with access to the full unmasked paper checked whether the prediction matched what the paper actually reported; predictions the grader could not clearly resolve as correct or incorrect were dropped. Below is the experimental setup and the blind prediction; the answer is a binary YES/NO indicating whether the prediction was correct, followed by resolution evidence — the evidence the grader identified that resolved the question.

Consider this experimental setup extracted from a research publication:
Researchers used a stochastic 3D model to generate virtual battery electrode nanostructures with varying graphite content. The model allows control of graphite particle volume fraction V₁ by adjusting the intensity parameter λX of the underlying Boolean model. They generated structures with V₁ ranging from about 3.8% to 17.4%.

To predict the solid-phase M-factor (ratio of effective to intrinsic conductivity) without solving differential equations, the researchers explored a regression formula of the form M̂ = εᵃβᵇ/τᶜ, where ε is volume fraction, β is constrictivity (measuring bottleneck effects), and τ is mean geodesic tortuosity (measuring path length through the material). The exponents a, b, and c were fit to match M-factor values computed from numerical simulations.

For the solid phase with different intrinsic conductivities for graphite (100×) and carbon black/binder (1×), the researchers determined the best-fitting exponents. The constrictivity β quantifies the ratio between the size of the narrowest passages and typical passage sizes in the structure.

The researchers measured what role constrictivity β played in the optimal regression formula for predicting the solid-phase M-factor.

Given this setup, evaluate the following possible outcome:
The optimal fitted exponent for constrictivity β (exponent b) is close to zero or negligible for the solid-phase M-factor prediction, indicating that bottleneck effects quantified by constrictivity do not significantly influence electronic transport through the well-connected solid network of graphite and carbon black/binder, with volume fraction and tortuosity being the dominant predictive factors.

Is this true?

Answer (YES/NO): YES